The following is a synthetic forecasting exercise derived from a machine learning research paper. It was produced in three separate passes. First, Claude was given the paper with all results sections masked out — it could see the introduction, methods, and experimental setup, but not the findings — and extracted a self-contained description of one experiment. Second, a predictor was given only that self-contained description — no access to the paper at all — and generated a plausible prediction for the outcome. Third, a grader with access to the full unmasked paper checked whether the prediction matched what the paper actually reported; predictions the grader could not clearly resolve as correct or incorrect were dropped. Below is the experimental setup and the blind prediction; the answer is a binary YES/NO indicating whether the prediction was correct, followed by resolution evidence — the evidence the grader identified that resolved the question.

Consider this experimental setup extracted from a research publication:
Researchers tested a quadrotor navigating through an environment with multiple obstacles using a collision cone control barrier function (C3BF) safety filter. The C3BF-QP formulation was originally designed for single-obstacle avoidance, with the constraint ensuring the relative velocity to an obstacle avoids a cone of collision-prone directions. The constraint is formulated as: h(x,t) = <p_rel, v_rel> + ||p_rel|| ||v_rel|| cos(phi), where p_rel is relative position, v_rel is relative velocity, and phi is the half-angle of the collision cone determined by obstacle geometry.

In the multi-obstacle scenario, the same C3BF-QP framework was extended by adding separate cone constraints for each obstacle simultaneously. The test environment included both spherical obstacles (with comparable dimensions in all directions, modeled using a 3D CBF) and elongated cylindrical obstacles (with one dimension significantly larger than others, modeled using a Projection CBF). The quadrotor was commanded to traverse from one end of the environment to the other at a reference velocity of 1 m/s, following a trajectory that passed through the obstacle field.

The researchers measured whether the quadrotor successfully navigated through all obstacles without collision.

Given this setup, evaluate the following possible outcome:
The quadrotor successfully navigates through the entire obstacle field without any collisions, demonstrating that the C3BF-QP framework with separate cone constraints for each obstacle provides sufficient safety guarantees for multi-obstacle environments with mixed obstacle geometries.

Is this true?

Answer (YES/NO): YES